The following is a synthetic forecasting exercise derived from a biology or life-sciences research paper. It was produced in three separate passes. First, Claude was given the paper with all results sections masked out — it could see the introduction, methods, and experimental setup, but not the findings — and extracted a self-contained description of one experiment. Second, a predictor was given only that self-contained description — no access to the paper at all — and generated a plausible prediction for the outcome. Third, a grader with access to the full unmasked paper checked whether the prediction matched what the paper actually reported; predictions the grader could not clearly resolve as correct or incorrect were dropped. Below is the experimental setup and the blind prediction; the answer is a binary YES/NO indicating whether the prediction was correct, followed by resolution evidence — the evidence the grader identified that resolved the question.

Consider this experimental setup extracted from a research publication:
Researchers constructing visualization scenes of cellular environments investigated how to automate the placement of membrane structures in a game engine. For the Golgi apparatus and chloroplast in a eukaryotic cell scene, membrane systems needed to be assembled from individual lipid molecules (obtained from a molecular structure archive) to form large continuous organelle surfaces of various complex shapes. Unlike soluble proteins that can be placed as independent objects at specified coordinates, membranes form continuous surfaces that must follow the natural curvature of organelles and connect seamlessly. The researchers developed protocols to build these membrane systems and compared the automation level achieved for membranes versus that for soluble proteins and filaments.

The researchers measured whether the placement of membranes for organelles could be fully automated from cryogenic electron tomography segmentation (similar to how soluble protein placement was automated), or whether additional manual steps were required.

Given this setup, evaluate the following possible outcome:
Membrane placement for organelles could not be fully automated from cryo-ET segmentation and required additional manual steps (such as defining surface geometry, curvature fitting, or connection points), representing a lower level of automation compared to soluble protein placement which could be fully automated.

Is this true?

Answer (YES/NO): YES